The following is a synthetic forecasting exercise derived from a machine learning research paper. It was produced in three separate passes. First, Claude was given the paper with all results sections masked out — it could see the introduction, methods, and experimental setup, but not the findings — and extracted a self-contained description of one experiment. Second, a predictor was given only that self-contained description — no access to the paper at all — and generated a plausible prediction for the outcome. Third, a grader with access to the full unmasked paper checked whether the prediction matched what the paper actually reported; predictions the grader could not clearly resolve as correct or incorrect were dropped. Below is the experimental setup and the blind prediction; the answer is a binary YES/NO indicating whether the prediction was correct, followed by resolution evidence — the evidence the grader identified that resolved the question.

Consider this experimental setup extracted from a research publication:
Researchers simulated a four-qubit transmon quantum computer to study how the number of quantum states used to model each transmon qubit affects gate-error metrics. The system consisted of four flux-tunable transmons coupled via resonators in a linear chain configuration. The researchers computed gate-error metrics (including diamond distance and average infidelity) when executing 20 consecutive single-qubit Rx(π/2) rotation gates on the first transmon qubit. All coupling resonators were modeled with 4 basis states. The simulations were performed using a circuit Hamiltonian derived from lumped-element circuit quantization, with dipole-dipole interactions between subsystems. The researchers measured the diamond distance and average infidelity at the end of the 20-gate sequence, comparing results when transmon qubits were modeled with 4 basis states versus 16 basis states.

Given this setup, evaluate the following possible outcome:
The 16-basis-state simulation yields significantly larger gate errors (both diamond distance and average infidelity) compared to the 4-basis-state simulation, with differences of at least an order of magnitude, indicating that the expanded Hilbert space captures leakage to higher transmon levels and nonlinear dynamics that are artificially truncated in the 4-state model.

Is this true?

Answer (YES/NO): NO